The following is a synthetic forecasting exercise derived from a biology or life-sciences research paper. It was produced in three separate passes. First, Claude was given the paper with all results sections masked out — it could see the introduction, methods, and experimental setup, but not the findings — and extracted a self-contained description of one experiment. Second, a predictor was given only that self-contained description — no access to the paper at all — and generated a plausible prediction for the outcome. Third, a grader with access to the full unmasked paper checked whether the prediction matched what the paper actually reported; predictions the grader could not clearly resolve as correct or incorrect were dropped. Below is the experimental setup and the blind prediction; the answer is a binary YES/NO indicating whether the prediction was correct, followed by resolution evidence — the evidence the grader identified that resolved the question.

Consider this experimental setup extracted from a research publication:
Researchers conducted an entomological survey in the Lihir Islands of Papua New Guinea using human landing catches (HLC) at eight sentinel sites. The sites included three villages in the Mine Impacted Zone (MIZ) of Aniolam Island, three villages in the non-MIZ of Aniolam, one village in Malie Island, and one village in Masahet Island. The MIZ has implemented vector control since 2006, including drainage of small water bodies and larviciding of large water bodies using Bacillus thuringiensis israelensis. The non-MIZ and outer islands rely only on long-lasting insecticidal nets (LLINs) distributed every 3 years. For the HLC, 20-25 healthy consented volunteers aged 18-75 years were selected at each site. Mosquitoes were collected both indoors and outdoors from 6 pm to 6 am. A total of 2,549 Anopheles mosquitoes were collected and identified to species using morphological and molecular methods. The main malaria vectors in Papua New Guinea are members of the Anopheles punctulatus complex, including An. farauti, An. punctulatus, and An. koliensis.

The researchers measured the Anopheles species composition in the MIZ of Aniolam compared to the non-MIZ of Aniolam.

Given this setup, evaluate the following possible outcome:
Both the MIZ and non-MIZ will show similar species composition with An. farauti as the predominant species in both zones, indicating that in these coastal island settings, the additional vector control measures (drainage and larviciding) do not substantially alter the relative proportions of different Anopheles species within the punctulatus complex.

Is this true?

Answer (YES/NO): NO